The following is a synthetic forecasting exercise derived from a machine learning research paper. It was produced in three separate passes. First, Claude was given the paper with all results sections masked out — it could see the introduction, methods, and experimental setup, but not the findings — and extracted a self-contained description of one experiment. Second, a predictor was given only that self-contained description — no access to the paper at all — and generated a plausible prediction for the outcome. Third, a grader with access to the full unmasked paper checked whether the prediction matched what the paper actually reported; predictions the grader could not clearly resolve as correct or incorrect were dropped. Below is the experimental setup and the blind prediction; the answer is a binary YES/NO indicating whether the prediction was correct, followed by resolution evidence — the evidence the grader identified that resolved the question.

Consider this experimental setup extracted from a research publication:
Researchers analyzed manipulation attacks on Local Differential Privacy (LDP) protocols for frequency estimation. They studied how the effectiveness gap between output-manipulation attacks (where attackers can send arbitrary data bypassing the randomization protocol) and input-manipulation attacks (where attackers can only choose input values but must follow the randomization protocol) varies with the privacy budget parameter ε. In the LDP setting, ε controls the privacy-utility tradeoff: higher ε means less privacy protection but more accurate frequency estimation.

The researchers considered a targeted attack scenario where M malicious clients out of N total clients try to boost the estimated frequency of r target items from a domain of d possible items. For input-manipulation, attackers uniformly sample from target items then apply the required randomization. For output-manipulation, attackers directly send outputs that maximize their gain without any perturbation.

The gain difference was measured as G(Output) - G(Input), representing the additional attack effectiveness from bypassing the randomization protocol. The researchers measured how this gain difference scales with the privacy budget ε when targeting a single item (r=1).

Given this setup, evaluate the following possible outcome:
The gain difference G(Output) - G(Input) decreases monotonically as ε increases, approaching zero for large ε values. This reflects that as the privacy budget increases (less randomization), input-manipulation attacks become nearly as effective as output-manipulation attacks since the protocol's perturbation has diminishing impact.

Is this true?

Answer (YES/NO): NO